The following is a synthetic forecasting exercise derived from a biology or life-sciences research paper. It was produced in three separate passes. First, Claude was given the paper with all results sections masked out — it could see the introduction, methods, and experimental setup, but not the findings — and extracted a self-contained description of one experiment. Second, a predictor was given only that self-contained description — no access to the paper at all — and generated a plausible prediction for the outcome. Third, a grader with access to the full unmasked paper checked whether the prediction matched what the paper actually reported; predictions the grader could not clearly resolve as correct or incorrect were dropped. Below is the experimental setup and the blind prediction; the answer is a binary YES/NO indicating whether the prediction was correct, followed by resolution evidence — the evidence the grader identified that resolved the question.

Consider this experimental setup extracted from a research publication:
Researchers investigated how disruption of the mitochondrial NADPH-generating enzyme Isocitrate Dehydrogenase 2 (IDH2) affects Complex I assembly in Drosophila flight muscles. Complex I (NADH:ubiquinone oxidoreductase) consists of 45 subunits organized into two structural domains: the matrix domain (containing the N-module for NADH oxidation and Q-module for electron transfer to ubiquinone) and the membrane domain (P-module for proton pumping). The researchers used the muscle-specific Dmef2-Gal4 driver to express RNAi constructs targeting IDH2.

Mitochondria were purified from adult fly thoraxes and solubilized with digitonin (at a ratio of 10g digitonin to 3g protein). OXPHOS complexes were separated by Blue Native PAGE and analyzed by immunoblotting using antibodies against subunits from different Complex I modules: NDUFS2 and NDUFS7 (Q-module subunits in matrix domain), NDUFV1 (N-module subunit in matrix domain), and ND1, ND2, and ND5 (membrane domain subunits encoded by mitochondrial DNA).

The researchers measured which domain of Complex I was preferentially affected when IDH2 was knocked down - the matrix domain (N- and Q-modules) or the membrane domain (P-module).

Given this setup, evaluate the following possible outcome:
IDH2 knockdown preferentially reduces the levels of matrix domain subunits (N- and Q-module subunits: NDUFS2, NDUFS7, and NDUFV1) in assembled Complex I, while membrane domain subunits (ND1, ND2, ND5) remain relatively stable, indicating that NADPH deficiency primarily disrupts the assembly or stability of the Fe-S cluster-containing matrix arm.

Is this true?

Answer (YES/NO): YES